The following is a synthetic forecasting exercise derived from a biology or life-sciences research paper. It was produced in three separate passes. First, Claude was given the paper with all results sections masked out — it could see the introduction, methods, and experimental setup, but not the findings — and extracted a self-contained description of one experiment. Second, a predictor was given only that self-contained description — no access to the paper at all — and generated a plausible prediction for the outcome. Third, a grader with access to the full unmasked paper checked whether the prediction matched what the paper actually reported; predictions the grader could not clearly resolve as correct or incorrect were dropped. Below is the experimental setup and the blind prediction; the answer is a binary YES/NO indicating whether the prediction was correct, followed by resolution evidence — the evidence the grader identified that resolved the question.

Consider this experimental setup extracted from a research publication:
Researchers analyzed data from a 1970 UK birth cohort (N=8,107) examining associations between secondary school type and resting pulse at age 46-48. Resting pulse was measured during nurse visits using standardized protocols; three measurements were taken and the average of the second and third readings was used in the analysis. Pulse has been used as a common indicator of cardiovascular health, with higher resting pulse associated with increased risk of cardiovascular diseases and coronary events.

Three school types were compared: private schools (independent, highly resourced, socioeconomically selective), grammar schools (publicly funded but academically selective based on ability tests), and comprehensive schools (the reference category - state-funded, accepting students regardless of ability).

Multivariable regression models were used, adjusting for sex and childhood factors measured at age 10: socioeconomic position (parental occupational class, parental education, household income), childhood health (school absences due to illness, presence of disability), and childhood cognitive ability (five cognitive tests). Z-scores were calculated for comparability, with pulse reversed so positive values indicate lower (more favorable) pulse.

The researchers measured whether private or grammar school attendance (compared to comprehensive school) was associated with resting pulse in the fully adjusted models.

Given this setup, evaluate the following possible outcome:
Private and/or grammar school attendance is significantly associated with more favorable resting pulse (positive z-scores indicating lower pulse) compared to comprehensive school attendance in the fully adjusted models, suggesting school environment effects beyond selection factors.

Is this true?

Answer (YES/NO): NO